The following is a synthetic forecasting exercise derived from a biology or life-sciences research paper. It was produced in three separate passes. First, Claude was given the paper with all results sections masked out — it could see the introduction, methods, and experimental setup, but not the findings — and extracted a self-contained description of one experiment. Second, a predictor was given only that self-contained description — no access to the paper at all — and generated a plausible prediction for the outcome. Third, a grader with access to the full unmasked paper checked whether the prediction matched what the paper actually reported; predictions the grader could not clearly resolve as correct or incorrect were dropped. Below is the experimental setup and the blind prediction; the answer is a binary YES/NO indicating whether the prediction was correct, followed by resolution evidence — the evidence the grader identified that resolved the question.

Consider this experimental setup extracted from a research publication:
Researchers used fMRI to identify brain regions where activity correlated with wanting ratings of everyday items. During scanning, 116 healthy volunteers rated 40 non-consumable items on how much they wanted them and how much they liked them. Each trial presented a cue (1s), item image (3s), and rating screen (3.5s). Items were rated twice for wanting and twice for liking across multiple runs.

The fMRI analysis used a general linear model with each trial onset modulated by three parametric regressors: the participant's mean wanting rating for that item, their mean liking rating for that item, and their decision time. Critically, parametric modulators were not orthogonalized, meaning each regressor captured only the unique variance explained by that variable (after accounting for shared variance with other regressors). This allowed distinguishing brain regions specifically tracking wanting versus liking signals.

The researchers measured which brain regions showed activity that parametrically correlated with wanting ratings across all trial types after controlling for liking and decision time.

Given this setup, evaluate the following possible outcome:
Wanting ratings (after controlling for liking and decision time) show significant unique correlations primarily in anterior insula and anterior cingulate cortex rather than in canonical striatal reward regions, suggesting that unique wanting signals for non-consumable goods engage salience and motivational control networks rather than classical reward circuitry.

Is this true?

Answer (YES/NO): NO